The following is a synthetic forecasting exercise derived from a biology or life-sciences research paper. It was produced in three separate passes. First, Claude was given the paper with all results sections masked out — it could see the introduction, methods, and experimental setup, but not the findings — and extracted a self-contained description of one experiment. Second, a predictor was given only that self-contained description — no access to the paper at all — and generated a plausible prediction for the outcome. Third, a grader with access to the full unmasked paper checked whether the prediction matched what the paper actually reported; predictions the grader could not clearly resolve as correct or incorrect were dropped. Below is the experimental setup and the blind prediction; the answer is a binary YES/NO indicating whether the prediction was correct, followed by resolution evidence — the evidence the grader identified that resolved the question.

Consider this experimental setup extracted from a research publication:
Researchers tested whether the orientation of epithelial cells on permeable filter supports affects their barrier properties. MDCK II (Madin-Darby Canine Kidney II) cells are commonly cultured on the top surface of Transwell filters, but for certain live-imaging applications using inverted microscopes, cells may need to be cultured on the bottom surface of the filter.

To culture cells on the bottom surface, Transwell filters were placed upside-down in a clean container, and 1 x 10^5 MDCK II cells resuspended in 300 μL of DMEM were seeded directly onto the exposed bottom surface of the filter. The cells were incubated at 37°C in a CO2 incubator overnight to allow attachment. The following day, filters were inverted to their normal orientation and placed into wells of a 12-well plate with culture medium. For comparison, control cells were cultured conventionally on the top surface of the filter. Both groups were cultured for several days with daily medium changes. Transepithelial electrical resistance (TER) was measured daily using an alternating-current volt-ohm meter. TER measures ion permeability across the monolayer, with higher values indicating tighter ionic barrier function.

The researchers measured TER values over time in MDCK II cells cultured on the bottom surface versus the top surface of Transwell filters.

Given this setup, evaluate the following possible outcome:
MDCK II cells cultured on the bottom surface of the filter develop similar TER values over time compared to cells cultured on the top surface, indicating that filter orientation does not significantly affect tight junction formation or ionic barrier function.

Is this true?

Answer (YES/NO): NO